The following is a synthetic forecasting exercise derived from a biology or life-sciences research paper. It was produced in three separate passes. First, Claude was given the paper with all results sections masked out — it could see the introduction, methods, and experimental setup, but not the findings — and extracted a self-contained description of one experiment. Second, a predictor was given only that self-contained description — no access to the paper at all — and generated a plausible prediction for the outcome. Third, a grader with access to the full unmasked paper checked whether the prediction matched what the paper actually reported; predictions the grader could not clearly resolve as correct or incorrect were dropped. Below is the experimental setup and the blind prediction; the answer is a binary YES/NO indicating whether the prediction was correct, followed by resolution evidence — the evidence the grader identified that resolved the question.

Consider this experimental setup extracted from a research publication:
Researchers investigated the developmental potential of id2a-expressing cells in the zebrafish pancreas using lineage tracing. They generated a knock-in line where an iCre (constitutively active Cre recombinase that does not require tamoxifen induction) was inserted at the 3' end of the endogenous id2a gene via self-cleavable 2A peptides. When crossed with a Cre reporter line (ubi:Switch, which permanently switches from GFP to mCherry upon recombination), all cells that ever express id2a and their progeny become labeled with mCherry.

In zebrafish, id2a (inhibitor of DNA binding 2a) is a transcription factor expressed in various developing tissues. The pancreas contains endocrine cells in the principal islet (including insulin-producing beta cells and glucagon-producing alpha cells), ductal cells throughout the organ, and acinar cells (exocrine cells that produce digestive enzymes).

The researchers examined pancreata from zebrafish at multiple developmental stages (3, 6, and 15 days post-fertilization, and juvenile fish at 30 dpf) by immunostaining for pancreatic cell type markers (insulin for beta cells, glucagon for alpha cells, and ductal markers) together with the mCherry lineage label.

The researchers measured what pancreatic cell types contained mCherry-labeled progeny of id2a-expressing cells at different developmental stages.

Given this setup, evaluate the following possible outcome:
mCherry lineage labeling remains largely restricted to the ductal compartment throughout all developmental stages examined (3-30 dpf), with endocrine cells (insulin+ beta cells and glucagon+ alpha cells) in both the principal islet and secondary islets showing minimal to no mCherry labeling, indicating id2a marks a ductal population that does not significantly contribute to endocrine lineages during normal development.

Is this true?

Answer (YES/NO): NO